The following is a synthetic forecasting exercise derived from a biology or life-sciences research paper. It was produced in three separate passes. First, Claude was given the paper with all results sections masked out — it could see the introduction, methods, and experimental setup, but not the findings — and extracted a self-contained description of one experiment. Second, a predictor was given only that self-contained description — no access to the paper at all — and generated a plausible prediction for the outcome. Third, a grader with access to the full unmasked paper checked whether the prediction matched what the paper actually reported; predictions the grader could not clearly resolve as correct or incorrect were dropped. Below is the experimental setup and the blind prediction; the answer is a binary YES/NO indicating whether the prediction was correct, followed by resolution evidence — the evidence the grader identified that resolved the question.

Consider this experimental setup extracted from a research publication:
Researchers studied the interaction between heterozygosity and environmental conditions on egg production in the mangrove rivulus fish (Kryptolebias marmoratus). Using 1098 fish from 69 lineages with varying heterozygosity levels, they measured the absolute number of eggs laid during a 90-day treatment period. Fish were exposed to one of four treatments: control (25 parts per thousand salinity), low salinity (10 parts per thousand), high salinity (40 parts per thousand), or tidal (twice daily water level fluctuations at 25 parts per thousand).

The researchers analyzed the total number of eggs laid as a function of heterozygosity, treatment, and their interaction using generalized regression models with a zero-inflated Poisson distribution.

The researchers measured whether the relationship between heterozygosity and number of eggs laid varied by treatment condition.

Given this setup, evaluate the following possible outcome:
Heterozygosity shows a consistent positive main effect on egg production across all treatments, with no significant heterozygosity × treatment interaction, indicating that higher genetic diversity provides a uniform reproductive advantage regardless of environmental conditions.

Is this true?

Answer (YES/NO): NO